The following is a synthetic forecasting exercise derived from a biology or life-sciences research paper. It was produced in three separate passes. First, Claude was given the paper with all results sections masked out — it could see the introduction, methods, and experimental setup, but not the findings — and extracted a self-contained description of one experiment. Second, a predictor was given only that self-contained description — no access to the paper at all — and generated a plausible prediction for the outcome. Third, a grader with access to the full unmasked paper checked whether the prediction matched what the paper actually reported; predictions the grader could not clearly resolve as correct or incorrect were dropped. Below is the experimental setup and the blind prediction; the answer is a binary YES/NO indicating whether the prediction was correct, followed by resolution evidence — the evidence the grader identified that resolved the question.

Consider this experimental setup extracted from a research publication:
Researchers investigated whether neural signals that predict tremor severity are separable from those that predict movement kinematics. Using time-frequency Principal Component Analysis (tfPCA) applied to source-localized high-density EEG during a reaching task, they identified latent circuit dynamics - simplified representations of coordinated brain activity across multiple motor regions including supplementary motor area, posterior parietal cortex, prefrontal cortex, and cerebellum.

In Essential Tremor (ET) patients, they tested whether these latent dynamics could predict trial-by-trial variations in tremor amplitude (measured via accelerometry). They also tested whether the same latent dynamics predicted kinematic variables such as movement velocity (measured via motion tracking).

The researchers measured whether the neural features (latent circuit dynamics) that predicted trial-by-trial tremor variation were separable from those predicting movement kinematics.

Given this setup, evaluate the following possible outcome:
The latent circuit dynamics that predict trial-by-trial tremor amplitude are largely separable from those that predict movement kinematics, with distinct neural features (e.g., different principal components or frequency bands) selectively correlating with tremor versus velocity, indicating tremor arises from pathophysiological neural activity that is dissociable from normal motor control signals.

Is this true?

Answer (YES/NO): NO